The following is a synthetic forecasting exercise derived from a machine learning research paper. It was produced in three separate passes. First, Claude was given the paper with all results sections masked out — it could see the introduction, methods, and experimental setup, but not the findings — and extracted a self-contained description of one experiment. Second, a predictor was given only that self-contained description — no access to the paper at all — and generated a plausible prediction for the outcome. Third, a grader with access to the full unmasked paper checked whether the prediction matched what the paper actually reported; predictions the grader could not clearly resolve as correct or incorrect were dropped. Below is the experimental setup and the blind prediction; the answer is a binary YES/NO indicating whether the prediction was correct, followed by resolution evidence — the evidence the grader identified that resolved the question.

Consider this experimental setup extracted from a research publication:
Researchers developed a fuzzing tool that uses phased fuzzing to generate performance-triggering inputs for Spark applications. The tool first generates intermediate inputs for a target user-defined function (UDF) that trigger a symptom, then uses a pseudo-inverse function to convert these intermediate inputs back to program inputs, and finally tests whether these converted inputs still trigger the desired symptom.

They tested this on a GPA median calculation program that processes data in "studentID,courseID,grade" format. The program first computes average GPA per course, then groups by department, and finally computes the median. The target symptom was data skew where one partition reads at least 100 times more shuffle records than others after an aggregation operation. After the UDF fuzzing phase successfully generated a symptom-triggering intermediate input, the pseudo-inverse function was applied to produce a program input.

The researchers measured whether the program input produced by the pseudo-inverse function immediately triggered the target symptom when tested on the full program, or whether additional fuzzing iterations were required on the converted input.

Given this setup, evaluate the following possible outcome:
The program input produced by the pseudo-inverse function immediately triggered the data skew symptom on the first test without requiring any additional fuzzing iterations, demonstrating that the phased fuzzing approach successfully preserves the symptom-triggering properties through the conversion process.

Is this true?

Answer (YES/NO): YES